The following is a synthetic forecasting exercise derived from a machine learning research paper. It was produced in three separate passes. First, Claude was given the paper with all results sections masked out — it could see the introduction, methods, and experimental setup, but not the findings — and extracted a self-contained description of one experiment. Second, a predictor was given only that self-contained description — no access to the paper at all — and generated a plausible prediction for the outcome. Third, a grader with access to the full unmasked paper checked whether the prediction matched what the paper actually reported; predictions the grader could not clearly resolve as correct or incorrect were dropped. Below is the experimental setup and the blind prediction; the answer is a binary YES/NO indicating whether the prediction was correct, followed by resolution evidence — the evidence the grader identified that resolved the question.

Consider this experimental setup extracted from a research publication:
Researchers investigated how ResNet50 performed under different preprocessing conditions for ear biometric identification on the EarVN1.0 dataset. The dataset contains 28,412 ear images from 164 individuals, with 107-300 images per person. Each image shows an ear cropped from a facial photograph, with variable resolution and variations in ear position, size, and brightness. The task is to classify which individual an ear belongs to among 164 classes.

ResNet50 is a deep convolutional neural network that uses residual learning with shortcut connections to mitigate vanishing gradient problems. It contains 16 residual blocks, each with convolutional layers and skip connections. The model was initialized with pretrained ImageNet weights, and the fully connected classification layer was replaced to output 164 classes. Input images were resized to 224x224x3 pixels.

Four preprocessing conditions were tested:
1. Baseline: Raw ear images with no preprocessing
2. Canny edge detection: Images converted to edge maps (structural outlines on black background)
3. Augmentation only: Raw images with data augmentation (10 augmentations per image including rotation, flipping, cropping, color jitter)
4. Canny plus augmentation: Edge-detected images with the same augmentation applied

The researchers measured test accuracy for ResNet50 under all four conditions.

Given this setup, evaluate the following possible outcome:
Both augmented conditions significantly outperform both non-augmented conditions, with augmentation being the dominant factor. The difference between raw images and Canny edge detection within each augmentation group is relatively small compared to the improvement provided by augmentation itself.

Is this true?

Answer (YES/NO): NO